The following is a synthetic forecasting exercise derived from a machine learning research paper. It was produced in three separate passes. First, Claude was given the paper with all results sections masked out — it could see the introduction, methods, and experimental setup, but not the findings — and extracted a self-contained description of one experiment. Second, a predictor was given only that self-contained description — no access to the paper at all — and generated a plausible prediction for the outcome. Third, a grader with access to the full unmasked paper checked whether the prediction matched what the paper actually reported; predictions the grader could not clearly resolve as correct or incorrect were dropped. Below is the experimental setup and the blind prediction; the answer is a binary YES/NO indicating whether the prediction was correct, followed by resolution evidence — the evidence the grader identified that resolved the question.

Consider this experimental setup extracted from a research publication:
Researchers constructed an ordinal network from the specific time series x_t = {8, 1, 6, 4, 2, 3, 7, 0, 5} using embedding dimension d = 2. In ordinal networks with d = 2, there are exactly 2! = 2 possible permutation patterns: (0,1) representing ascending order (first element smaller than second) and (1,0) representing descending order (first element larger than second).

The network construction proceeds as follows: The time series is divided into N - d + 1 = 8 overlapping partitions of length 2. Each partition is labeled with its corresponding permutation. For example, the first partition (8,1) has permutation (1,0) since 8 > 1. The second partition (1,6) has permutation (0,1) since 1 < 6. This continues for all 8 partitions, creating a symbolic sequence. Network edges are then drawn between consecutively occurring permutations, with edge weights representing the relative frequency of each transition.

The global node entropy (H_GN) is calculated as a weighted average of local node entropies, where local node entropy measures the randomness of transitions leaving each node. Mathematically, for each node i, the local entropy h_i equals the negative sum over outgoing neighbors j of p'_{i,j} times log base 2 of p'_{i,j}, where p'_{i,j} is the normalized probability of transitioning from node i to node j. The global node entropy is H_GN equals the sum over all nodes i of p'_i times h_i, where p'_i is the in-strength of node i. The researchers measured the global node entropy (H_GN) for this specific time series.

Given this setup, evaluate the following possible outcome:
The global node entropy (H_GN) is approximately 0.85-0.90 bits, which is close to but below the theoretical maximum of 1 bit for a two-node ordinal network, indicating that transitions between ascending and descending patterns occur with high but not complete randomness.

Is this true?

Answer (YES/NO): YES